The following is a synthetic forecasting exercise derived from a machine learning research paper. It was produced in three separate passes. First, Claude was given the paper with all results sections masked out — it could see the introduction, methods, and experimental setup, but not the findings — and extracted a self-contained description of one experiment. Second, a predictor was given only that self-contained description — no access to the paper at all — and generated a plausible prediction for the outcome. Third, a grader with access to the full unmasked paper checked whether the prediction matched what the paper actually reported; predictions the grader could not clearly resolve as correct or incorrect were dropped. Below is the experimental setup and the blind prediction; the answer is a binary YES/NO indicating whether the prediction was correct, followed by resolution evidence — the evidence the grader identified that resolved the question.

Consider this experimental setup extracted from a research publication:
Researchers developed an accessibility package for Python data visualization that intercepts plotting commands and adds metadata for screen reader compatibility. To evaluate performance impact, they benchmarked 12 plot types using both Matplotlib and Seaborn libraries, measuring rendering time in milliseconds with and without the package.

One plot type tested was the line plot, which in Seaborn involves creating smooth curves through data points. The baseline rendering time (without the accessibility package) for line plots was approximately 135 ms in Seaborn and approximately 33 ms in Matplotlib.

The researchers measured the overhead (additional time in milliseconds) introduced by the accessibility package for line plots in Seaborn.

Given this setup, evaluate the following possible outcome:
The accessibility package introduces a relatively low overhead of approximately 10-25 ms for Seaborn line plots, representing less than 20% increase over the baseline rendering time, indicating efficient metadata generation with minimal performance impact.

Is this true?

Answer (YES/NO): NO